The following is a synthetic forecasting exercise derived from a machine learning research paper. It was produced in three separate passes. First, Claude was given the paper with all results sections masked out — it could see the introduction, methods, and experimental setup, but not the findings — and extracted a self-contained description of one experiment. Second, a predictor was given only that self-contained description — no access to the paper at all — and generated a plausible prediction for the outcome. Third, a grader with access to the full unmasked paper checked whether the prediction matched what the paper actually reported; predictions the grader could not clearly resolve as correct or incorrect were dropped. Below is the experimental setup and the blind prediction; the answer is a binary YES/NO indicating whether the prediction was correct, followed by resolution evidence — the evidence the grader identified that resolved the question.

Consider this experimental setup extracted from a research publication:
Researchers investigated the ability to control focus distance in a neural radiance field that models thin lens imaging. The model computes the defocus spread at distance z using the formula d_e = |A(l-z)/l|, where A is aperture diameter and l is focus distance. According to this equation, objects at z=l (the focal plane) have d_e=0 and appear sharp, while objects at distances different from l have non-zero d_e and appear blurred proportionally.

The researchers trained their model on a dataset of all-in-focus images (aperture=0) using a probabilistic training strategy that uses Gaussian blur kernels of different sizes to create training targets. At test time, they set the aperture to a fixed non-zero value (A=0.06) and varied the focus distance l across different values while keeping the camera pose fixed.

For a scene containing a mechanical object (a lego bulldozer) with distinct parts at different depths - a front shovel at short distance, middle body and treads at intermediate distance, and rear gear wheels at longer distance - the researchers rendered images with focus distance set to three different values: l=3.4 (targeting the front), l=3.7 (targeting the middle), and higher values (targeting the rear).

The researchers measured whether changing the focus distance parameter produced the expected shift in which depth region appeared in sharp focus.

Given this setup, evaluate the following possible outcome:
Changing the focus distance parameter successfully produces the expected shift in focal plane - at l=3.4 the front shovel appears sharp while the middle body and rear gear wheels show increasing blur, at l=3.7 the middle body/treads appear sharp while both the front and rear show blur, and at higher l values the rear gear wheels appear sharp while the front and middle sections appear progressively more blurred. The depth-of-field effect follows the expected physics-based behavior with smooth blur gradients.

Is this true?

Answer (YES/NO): YES